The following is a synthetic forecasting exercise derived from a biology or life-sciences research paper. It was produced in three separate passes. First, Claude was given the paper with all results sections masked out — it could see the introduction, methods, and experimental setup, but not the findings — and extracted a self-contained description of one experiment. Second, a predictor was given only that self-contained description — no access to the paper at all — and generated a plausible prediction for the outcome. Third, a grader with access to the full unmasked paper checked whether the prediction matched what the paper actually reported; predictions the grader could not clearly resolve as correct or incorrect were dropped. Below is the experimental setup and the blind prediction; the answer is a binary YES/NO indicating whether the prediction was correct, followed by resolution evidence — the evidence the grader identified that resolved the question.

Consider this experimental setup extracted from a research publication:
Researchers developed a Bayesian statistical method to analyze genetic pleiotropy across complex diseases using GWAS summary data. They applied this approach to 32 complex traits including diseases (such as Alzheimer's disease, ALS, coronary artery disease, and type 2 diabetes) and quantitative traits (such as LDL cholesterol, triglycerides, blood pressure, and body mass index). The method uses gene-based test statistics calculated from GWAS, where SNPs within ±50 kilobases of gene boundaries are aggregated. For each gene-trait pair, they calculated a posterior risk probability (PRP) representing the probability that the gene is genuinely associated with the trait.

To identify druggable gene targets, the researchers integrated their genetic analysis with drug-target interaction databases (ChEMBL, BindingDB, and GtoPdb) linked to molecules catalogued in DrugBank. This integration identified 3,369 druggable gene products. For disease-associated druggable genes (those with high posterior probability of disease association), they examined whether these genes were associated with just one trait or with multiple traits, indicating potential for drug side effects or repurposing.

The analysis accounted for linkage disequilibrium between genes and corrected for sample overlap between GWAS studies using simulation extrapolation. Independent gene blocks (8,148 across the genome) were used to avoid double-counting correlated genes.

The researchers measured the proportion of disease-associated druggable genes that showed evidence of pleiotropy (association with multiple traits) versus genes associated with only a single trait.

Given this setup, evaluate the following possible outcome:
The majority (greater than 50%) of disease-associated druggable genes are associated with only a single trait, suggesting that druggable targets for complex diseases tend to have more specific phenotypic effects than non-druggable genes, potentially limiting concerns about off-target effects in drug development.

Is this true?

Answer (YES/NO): NO